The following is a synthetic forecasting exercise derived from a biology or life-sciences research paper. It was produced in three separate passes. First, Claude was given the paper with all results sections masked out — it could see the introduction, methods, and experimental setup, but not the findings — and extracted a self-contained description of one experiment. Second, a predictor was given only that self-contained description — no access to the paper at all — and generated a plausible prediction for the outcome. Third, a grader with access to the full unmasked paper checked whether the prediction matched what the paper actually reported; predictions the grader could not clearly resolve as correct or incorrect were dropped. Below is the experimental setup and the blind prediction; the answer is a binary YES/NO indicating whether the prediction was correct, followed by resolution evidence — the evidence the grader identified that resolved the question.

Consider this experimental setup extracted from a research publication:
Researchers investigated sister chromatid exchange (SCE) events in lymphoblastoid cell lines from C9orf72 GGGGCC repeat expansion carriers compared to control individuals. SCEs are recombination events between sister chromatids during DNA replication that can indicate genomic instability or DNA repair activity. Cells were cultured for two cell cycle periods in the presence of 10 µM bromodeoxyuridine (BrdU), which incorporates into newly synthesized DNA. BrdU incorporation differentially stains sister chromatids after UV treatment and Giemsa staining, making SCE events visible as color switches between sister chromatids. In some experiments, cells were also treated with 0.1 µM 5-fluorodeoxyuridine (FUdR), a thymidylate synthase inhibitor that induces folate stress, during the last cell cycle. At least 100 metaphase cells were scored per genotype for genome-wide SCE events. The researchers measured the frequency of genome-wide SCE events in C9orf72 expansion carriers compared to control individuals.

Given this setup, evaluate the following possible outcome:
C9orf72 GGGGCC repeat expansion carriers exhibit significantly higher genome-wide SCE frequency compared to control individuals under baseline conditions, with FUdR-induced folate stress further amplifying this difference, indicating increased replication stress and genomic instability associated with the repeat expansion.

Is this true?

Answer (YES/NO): NO